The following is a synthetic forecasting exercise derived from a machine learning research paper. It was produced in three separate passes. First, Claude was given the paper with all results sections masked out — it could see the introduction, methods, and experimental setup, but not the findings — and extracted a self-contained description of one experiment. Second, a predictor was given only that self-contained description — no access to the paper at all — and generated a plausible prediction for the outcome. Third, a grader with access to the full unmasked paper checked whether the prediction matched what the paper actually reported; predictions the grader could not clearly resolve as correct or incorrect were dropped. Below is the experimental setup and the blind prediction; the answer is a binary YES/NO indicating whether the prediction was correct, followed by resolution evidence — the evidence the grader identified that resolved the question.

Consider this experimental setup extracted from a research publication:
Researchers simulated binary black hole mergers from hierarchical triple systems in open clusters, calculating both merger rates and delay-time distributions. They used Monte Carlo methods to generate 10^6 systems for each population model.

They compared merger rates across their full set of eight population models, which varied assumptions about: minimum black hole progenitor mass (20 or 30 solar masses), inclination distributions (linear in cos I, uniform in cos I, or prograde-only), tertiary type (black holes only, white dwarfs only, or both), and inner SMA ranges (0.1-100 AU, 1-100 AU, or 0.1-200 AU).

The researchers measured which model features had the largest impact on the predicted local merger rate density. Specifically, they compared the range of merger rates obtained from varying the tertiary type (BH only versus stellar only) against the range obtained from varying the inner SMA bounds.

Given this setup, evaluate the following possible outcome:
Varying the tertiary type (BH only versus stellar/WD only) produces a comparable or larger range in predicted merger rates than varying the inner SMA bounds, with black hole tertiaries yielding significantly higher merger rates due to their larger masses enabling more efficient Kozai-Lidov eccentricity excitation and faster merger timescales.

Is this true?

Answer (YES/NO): YES